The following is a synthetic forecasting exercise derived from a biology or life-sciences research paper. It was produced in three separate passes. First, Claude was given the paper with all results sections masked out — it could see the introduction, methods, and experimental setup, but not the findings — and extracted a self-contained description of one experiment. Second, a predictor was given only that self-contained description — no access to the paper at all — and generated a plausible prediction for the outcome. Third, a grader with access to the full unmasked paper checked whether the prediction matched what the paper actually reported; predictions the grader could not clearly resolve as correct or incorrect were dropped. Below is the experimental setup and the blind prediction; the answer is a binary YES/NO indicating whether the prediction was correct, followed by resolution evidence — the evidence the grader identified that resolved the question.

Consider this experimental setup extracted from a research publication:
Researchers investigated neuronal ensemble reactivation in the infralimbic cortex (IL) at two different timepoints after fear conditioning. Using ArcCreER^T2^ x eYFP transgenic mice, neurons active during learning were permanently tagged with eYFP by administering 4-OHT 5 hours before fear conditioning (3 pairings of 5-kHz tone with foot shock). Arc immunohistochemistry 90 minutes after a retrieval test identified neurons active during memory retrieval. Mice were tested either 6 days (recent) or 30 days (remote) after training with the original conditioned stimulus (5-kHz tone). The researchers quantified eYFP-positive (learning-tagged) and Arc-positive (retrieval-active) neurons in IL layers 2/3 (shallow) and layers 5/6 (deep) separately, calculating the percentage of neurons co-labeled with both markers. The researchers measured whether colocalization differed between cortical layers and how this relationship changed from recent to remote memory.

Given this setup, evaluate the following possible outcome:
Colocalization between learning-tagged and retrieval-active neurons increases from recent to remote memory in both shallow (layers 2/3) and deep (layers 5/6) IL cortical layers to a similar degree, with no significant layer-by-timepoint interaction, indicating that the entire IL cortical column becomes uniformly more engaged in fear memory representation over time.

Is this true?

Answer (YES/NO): NO